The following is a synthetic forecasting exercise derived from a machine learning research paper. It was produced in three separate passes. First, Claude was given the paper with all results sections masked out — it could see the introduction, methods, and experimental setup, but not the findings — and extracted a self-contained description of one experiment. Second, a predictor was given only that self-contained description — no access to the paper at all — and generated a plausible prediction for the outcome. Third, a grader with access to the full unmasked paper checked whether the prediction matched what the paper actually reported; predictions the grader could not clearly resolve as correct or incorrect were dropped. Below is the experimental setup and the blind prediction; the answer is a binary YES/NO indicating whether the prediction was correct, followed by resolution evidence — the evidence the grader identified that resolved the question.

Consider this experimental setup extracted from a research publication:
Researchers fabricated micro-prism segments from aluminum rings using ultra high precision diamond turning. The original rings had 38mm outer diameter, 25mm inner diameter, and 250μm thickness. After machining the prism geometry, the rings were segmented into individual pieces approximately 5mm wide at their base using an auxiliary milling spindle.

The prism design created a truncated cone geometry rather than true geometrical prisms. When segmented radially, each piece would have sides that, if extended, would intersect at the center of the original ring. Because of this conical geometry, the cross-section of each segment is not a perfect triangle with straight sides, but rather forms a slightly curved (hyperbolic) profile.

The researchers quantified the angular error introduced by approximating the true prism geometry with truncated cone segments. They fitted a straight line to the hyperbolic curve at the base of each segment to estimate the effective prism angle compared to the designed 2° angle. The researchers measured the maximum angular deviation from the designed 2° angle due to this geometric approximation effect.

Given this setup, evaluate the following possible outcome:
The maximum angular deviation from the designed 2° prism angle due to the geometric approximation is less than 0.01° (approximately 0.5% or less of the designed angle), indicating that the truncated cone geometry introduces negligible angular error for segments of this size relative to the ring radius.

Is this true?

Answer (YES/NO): NO